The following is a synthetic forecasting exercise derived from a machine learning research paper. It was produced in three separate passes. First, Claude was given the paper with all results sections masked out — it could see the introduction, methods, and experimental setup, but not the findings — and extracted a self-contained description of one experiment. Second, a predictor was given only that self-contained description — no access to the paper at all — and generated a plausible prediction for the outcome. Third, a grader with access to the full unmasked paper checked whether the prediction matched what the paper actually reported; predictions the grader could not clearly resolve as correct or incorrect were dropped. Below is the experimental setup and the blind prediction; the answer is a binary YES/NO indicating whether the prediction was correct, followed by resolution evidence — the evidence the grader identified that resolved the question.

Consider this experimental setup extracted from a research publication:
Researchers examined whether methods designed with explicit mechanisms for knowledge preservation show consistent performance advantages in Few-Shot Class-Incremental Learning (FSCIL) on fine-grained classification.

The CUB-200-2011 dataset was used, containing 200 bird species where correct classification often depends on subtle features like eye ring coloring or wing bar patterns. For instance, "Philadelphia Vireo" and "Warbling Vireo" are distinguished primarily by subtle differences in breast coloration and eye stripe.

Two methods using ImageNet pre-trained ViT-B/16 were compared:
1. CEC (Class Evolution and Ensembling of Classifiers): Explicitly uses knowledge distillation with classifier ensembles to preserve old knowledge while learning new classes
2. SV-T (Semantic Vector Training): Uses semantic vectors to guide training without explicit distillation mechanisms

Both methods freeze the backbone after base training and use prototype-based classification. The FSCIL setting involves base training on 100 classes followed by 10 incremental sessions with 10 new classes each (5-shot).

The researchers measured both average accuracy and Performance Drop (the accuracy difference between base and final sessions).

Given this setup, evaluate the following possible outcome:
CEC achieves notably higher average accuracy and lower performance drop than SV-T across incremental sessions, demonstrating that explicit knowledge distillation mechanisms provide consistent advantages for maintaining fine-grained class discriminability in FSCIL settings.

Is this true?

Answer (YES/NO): NO